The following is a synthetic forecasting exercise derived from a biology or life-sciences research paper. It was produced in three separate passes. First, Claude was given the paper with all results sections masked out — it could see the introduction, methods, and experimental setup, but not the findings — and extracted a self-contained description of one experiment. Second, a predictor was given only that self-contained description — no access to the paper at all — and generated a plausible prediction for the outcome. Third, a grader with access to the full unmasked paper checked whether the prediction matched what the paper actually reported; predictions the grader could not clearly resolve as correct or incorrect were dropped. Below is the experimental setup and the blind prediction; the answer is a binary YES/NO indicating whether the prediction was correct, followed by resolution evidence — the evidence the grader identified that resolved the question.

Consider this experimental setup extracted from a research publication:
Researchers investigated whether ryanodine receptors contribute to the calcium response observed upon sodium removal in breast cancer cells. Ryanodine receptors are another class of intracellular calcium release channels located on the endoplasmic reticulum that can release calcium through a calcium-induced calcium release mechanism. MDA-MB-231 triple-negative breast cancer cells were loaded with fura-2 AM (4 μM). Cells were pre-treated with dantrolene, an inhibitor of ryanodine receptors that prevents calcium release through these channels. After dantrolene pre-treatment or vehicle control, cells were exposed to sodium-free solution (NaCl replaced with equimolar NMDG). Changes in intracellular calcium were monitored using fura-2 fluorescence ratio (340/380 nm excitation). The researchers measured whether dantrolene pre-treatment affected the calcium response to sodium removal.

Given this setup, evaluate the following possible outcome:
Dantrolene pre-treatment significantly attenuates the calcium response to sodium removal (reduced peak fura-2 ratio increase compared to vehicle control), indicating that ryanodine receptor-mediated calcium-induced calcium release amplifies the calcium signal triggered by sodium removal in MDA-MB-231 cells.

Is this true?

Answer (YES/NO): NO